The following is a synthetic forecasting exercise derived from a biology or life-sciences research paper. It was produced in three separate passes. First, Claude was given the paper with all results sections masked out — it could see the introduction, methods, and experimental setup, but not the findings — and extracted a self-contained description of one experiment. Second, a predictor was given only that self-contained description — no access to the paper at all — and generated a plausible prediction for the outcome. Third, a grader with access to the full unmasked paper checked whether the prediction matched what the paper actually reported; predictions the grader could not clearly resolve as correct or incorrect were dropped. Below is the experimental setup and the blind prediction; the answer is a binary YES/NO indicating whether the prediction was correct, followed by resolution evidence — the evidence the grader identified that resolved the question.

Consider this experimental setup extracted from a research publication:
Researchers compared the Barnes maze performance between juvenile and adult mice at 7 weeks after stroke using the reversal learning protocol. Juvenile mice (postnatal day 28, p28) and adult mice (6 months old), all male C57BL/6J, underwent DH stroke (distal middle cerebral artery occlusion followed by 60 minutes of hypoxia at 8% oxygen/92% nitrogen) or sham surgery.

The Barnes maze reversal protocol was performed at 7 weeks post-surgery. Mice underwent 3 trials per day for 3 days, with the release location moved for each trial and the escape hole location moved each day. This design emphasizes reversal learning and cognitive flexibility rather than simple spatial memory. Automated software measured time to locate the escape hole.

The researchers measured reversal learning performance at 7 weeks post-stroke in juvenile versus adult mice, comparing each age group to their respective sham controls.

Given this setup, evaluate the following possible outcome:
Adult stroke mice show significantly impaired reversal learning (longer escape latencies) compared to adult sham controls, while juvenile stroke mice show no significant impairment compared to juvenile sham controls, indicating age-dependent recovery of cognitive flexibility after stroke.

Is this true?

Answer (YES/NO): NO